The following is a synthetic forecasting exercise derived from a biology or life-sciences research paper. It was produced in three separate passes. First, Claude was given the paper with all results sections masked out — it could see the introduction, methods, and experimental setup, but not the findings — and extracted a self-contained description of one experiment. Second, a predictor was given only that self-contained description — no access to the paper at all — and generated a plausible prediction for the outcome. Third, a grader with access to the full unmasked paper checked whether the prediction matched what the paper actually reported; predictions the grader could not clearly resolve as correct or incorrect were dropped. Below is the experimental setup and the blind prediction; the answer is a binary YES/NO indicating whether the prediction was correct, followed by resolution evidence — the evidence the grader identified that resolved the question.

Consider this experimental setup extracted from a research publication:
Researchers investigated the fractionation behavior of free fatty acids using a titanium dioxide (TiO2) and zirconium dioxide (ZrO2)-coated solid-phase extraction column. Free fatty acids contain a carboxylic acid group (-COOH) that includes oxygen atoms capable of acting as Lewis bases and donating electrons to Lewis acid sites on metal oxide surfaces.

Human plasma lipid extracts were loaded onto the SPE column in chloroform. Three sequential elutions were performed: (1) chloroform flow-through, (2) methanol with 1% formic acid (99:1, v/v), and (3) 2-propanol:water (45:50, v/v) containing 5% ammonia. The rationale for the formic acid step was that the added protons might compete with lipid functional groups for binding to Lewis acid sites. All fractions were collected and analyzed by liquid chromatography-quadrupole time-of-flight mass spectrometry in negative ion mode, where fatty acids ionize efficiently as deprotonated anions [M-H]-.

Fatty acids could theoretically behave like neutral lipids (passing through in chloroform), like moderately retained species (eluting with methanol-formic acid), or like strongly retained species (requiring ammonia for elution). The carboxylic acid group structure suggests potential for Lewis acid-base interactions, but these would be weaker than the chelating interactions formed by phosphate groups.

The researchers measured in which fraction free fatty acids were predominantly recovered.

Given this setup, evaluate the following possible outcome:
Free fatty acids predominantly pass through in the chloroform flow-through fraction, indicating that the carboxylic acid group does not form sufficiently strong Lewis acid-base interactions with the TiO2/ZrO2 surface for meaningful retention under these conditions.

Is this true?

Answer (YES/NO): NO